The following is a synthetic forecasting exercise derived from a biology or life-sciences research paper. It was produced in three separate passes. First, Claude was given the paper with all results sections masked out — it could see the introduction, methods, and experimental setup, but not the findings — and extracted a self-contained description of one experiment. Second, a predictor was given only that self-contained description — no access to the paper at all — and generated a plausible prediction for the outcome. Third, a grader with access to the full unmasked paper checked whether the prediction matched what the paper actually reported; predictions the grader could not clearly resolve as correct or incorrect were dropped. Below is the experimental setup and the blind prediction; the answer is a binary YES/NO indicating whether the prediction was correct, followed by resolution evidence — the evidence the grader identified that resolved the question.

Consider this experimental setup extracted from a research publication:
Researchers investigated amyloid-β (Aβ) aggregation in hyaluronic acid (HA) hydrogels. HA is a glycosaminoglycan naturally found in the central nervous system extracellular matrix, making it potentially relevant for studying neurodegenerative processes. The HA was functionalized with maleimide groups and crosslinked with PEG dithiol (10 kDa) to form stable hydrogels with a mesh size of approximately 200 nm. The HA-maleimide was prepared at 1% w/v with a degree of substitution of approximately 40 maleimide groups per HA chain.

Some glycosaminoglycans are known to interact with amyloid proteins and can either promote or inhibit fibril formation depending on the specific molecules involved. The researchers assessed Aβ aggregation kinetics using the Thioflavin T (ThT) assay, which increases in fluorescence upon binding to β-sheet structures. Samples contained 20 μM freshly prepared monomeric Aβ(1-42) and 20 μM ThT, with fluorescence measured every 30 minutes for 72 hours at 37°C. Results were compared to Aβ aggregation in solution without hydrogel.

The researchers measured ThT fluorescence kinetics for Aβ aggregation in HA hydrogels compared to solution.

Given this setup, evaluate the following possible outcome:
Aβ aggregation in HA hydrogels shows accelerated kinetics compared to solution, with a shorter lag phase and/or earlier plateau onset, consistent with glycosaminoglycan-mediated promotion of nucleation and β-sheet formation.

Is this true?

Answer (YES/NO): YES